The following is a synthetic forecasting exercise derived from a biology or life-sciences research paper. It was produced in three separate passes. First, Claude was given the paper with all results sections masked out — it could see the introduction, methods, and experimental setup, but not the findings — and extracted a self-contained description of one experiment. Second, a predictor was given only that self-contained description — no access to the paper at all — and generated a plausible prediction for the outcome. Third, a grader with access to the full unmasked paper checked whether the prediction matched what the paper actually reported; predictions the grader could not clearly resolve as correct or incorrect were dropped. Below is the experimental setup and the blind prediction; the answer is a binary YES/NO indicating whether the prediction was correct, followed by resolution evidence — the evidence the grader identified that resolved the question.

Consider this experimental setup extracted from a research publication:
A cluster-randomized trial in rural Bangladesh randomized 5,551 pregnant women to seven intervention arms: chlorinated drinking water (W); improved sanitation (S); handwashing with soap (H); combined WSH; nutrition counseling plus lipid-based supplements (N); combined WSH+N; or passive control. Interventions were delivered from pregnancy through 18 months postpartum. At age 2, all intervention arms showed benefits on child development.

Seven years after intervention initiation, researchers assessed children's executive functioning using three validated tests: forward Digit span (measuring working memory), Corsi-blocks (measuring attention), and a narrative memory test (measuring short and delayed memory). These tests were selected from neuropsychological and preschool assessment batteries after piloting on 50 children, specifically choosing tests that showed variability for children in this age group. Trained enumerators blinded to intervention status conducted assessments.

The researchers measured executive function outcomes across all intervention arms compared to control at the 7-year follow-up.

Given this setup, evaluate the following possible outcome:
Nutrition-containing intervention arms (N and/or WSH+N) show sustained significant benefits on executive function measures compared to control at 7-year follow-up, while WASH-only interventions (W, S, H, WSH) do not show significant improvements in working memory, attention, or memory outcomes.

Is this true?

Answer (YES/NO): NO